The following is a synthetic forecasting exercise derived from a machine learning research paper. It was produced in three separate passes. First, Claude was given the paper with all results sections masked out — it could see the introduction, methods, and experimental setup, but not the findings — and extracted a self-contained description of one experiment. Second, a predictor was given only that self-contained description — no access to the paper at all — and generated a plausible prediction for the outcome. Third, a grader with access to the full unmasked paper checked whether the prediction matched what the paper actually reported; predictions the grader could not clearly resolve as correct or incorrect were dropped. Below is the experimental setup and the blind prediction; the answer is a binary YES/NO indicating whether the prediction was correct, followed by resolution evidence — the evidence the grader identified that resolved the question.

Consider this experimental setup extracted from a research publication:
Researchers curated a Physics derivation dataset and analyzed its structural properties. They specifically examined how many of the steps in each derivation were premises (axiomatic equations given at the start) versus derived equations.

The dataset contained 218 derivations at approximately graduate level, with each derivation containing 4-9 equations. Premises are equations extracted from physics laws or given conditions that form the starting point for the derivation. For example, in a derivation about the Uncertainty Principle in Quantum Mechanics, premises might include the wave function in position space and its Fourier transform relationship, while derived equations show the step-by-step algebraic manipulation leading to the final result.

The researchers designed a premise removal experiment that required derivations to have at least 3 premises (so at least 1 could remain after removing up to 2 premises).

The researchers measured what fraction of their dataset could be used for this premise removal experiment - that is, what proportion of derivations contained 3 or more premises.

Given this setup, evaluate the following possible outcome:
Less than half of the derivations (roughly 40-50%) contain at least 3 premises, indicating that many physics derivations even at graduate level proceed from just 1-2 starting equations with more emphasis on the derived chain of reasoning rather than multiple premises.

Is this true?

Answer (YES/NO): YES